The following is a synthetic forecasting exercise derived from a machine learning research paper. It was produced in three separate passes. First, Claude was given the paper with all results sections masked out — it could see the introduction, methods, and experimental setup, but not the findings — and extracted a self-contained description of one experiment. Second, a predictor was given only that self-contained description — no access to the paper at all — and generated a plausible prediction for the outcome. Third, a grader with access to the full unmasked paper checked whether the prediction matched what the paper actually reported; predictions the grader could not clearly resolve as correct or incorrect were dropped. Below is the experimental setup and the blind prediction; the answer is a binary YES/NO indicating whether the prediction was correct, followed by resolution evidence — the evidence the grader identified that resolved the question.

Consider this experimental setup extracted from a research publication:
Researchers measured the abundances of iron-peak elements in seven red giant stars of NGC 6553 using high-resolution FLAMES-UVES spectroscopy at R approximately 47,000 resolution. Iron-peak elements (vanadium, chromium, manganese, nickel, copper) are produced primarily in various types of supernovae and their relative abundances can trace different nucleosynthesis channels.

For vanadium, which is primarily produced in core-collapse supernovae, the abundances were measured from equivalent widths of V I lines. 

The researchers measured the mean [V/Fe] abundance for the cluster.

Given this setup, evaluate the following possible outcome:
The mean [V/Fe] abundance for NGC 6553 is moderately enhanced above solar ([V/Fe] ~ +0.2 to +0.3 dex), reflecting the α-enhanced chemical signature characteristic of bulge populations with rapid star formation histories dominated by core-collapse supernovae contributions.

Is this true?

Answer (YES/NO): NO